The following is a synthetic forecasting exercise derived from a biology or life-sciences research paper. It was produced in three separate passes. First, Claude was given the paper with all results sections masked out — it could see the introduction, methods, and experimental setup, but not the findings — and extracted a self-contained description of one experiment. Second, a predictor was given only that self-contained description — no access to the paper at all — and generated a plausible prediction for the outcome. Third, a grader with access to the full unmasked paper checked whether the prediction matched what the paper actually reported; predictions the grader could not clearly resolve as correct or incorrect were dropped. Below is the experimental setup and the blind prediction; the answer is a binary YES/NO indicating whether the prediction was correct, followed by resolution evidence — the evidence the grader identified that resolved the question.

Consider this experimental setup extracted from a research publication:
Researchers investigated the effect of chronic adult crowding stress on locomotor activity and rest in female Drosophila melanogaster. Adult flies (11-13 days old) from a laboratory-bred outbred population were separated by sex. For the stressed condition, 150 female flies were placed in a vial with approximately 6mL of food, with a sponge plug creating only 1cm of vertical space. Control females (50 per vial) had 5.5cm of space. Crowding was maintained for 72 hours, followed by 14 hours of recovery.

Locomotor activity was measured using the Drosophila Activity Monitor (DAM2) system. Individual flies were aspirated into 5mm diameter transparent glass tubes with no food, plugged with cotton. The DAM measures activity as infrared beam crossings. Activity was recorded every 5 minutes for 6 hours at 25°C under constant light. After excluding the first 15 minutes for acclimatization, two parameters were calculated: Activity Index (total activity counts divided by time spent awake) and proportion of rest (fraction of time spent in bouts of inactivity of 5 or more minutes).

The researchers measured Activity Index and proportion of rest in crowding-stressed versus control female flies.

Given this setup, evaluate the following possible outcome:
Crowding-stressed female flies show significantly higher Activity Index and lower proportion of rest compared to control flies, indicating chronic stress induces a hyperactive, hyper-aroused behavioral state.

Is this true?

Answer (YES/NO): NO